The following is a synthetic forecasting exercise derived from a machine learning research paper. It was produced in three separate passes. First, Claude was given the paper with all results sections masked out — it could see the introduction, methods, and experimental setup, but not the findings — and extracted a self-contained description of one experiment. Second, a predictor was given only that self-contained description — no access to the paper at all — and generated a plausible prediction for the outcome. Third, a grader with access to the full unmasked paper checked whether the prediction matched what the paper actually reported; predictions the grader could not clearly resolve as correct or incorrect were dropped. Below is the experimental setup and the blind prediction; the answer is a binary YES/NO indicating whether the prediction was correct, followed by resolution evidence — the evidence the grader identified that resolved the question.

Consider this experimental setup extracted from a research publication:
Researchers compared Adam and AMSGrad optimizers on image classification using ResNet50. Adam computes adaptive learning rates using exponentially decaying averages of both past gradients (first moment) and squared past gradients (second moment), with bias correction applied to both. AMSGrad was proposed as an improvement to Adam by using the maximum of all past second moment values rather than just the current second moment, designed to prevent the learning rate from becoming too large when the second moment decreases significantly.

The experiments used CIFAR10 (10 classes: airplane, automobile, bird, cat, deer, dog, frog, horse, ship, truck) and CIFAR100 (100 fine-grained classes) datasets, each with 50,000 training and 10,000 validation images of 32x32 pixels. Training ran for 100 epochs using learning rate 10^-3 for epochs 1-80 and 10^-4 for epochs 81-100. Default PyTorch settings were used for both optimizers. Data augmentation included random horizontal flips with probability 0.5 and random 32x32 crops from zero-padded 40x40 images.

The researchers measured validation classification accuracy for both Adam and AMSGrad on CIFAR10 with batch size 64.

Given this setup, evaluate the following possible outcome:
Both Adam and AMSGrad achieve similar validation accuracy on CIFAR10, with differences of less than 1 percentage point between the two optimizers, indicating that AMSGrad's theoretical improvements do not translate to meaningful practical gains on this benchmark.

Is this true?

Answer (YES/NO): YES